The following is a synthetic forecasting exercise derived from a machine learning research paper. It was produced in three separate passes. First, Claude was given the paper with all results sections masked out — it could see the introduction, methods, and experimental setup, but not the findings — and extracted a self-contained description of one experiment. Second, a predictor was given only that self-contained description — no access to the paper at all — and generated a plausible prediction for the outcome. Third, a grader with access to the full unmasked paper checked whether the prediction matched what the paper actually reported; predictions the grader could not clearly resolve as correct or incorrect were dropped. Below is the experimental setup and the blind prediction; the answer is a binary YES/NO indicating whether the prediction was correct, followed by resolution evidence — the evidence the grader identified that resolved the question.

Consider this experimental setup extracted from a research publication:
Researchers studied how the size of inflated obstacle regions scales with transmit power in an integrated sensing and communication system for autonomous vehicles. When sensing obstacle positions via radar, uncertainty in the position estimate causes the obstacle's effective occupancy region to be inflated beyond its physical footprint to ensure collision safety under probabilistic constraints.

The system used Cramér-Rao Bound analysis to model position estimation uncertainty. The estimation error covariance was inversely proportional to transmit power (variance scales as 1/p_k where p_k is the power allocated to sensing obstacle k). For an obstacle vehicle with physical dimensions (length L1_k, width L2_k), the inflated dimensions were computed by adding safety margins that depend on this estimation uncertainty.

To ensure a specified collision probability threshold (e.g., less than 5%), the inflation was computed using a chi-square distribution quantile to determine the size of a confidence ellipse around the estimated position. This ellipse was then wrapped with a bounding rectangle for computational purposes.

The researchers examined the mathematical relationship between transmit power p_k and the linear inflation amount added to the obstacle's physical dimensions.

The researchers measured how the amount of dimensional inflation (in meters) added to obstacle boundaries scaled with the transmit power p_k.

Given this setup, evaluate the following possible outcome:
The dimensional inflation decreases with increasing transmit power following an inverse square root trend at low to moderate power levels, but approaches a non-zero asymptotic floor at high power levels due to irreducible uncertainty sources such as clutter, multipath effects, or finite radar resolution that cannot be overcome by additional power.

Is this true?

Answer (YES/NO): NO